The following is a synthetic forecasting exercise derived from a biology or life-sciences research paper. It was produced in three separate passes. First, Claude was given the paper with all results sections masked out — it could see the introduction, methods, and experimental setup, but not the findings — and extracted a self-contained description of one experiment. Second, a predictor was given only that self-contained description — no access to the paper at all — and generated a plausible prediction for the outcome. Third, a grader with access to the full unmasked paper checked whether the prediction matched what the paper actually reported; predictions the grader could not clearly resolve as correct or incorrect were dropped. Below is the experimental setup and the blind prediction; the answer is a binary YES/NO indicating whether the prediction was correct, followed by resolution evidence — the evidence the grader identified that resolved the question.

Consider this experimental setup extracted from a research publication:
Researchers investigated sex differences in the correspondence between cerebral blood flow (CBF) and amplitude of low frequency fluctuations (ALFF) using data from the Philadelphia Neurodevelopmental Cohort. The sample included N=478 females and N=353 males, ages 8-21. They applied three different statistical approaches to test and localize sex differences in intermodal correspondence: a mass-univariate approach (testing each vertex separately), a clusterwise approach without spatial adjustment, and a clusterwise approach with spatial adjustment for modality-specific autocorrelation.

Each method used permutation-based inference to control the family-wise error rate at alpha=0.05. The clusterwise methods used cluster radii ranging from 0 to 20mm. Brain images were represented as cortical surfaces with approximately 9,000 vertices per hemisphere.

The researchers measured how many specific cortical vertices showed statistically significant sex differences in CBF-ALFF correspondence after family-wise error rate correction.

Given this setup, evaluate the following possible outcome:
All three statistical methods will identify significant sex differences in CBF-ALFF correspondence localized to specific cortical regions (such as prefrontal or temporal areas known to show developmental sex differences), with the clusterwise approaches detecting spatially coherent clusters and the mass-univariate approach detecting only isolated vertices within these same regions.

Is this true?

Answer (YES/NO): NO